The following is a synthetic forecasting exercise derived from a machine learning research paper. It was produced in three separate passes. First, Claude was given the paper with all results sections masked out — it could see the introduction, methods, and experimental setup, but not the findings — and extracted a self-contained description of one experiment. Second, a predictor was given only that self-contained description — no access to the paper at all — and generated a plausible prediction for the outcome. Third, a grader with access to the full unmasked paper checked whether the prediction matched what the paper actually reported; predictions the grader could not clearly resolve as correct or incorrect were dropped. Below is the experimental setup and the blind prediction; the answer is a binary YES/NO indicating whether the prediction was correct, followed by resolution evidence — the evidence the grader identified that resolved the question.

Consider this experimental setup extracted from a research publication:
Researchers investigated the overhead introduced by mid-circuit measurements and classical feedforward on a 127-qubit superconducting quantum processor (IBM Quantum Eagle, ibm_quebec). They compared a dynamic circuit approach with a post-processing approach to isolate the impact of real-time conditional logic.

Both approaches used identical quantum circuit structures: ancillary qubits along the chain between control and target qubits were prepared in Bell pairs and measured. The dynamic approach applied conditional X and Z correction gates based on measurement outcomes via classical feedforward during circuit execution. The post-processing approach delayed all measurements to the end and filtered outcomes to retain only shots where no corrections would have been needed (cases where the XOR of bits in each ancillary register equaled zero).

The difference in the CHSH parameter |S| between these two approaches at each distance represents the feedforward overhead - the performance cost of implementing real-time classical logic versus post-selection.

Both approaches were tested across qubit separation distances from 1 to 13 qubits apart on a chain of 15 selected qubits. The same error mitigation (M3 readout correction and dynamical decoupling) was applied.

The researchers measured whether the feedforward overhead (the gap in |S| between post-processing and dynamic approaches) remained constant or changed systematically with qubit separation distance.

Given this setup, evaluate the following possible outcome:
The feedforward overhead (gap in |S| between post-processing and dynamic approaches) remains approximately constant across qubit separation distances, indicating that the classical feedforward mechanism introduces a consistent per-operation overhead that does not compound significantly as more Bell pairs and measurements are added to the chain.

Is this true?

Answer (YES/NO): YES